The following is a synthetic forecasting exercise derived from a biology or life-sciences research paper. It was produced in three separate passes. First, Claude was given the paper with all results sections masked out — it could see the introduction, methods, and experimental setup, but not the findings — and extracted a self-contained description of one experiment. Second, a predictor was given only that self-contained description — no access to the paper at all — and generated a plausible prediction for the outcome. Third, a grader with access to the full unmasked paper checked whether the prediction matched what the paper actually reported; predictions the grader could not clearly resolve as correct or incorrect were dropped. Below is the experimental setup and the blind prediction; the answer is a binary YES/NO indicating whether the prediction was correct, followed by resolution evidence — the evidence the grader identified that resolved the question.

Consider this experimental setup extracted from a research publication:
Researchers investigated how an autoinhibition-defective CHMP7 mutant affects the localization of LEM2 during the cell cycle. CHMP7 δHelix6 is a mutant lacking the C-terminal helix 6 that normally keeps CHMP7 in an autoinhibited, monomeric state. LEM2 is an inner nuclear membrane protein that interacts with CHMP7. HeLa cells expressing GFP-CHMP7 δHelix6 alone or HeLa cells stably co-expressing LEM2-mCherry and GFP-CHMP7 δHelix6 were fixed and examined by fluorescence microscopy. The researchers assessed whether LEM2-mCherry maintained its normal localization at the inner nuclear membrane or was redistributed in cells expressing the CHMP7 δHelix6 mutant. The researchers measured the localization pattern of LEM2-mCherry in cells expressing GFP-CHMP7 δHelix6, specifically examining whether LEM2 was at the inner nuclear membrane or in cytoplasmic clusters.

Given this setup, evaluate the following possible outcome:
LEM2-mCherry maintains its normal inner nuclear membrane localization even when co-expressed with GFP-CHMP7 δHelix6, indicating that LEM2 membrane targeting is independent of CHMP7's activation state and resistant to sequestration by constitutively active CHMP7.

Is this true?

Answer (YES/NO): NO